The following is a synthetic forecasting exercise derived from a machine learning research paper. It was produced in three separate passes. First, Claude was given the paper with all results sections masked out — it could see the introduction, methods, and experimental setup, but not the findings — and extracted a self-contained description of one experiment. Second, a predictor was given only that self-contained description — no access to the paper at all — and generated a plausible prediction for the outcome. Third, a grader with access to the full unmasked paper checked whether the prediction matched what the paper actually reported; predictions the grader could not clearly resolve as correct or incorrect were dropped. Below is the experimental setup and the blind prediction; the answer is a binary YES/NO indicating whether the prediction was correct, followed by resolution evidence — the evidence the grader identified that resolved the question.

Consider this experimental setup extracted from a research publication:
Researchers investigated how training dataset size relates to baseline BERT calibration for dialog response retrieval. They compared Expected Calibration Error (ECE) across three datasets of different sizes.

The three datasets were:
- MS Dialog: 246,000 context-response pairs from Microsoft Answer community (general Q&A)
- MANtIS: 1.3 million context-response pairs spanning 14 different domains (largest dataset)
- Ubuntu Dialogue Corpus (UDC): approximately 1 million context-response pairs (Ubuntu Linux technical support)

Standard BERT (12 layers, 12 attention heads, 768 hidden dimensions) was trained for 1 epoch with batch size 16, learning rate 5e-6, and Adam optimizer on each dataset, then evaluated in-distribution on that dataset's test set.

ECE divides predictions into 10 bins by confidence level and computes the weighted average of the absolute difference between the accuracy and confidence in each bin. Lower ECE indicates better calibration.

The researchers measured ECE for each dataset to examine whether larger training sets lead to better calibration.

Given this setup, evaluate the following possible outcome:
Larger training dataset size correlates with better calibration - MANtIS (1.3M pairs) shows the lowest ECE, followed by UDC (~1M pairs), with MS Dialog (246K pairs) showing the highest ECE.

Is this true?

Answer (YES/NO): NO